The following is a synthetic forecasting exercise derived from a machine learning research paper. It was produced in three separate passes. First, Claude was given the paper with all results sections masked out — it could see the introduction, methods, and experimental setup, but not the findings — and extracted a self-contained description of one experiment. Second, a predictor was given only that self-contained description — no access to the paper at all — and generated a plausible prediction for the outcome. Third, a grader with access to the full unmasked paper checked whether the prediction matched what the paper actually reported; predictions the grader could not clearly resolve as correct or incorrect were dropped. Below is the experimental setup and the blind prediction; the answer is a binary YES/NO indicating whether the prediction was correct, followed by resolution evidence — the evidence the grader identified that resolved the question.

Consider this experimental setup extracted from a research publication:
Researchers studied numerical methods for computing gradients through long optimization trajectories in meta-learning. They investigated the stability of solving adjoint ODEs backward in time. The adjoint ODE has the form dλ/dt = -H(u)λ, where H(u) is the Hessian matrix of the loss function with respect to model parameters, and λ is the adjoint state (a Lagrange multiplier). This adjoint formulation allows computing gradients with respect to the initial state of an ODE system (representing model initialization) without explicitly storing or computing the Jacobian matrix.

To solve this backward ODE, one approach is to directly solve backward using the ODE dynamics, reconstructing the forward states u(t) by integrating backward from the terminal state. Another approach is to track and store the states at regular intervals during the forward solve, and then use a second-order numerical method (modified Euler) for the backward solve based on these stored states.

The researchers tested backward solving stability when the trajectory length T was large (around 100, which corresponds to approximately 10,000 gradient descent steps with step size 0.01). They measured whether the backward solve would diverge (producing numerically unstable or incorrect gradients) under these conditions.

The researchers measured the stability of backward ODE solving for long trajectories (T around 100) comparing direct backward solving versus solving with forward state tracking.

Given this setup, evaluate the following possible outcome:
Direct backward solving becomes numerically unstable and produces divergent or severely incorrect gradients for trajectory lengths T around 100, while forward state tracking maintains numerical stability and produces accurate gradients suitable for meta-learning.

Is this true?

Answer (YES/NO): YES